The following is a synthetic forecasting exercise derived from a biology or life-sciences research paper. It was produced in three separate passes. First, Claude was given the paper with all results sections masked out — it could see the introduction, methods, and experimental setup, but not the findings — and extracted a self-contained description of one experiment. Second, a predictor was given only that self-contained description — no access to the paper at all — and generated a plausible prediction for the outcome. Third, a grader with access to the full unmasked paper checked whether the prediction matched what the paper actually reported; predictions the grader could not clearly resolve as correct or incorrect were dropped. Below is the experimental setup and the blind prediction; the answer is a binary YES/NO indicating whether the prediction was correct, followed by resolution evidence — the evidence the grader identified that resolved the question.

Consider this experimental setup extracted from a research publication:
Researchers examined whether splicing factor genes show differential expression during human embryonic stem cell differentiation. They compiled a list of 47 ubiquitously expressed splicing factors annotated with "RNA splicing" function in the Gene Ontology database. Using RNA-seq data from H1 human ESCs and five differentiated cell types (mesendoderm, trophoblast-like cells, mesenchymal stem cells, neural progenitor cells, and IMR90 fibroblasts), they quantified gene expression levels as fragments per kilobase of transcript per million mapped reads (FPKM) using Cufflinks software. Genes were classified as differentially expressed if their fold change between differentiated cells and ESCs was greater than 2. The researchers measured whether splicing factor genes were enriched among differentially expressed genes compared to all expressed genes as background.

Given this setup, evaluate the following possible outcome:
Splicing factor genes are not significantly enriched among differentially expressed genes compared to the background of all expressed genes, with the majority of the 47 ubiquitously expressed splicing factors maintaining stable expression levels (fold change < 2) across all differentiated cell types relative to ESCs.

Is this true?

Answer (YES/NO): YES